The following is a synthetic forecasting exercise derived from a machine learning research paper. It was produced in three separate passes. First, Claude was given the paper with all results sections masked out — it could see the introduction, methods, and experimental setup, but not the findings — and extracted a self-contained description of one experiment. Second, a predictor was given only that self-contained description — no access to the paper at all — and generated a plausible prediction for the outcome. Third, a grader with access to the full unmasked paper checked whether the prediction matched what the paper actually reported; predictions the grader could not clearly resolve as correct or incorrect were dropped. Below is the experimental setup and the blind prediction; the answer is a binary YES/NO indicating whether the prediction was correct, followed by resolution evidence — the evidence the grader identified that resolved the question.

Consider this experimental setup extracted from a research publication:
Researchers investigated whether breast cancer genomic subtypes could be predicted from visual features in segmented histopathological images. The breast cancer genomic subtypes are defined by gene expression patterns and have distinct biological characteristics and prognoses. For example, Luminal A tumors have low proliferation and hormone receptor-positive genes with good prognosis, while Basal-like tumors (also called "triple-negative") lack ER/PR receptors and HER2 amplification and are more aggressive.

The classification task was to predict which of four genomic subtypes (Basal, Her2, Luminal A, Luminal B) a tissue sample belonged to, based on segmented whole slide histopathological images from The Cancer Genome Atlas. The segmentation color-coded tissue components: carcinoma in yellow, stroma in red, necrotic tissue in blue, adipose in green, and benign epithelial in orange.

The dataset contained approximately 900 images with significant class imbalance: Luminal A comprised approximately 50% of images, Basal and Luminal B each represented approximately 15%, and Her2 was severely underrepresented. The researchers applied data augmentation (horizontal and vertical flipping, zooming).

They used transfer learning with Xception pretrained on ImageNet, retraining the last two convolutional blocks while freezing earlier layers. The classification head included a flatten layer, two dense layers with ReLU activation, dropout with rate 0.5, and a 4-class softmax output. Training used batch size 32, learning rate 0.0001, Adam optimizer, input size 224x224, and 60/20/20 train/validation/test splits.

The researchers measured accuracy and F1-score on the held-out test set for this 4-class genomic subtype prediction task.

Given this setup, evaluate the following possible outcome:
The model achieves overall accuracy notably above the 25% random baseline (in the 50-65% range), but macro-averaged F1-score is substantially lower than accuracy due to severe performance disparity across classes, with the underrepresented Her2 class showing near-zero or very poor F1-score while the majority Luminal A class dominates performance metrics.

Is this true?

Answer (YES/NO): NO